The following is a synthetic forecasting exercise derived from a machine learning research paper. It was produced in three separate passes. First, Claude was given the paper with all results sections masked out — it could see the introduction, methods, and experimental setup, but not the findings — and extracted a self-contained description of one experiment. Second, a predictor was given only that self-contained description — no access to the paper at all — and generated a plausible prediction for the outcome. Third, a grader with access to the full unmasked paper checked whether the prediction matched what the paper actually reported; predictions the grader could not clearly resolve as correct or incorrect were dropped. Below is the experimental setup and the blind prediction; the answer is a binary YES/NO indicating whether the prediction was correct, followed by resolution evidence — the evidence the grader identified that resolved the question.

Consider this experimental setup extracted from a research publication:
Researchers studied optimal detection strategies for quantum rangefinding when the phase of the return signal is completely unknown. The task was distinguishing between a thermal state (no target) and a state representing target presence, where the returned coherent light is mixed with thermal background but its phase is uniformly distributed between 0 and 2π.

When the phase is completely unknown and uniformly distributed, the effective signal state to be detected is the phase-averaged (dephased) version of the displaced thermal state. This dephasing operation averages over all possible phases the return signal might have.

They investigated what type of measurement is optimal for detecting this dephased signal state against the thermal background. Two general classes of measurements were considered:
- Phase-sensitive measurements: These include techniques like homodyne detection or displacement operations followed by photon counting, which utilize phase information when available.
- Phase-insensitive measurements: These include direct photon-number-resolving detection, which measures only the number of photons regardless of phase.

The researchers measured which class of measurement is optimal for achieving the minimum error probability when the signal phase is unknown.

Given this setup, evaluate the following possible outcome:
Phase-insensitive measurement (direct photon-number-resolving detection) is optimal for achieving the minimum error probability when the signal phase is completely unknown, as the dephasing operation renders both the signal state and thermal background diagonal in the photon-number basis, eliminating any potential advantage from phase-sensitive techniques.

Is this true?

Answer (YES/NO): YES